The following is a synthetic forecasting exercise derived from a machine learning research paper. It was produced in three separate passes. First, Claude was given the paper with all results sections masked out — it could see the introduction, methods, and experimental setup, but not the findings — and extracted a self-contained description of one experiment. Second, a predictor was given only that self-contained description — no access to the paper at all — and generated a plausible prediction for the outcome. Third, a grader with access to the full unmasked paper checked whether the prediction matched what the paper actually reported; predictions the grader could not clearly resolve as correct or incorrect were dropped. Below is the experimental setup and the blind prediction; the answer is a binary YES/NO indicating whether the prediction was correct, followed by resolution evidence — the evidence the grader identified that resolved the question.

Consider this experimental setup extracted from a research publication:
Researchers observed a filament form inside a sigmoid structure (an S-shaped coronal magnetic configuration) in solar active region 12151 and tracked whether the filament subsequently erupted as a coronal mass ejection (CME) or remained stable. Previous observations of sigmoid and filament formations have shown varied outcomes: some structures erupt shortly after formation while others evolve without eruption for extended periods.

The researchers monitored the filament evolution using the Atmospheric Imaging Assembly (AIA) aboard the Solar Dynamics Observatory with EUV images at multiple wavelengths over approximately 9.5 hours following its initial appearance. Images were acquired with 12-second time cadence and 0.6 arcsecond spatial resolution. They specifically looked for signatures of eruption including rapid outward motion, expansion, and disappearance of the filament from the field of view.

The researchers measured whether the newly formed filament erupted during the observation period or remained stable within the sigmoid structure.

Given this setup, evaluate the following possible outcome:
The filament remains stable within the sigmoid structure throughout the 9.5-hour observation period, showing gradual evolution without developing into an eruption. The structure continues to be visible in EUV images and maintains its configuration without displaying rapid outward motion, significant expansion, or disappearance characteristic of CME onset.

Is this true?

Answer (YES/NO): YES